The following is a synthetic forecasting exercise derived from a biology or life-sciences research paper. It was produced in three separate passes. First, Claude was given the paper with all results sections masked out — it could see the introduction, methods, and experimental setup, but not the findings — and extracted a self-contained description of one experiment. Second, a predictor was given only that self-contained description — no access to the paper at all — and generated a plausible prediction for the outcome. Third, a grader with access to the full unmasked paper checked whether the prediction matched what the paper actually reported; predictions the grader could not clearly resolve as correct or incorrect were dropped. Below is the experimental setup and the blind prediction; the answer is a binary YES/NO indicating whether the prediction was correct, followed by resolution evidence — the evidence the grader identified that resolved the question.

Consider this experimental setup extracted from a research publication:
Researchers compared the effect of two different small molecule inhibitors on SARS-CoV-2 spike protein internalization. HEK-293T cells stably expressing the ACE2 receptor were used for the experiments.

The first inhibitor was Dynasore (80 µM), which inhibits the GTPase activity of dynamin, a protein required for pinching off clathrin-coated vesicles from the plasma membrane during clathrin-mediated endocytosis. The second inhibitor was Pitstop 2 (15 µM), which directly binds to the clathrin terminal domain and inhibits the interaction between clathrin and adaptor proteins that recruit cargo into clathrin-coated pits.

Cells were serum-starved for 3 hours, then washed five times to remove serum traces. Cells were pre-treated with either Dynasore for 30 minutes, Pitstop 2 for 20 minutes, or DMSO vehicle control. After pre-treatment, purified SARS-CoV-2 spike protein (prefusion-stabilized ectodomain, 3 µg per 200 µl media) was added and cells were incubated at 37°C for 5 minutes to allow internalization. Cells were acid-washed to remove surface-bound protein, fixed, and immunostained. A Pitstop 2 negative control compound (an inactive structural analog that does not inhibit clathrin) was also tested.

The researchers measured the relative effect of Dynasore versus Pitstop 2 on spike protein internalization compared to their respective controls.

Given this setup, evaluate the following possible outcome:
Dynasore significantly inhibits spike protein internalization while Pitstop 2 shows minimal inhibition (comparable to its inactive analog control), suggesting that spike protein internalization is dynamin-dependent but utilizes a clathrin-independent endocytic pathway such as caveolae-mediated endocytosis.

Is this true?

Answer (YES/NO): NO